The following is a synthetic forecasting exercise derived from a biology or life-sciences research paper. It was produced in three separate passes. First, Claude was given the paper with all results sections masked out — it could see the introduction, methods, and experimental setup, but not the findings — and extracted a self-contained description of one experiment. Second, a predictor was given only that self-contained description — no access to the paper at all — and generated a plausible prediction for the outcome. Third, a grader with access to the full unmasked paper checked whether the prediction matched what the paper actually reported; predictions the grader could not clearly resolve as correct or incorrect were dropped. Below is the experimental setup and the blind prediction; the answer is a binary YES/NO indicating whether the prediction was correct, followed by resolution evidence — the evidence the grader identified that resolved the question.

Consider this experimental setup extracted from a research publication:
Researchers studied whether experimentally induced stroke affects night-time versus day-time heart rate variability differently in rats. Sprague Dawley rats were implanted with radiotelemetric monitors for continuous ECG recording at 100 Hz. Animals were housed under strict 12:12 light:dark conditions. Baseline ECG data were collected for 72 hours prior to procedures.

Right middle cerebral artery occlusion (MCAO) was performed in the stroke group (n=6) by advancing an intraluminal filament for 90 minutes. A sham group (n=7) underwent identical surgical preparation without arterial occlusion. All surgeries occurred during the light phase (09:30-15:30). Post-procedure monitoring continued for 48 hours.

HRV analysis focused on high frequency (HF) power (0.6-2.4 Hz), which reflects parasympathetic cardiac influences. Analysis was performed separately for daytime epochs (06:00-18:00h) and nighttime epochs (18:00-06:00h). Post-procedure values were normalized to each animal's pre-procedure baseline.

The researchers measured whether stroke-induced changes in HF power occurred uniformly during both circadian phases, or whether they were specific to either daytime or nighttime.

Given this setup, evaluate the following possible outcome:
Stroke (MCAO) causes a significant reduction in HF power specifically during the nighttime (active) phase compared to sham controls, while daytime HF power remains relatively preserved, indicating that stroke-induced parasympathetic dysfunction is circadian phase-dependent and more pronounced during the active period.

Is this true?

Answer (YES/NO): NO